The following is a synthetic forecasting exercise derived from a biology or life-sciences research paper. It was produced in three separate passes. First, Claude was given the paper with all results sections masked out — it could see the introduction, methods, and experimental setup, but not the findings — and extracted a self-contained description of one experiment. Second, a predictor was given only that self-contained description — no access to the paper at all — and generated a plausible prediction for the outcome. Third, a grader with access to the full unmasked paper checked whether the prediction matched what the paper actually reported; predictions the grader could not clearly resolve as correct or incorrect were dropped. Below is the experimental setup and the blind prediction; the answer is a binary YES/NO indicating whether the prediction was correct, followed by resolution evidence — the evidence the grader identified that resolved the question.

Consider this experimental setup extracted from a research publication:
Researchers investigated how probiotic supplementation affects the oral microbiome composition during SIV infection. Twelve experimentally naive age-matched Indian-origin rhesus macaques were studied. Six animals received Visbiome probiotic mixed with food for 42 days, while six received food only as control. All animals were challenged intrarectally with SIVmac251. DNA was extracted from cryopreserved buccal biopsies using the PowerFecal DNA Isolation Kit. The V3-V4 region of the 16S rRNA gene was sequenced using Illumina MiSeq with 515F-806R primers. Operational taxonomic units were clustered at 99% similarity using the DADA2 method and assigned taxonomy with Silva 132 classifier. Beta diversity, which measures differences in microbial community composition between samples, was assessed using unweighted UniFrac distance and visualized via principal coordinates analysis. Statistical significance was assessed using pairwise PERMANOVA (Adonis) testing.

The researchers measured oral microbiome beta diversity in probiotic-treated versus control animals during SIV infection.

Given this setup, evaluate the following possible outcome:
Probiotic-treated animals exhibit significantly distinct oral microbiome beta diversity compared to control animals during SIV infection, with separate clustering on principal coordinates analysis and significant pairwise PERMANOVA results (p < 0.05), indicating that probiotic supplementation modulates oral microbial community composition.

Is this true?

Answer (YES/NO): NO